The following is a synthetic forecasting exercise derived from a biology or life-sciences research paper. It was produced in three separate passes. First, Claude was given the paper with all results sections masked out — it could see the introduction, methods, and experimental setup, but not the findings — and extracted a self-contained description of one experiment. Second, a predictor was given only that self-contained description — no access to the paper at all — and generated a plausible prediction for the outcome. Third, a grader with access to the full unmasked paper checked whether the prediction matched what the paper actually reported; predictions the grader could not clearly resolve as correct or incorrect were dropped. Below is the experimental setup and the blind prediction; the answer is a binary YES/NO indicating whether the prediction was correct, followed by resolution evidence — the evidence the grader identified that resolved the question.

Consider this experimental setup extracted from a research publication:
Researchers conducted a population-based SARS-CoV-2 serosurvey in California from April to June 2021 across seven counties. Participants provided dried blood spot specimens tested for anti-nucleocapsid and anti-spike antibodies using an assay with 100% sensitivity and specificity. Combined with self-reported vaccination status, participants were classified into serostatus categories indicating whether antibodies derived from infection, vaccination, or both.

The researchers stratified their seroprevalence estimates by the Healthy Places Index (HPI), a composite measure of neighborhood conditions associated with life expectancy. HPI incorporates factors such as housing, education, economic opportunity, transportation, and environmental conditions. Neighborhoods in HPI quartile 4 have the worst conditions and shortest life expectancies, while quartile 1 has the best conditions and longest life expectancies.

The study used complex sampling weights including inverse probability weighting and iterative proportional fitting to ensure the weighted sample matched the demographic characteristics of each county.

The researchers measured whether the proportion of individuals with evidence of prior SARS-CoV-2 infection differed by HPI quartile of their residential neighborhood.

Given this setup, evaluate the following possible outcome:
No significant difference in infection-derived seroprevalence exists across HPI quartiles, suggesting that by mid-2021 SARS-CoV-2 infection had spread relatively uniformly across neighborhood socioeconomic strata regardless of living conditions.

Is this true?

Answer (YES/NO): NO